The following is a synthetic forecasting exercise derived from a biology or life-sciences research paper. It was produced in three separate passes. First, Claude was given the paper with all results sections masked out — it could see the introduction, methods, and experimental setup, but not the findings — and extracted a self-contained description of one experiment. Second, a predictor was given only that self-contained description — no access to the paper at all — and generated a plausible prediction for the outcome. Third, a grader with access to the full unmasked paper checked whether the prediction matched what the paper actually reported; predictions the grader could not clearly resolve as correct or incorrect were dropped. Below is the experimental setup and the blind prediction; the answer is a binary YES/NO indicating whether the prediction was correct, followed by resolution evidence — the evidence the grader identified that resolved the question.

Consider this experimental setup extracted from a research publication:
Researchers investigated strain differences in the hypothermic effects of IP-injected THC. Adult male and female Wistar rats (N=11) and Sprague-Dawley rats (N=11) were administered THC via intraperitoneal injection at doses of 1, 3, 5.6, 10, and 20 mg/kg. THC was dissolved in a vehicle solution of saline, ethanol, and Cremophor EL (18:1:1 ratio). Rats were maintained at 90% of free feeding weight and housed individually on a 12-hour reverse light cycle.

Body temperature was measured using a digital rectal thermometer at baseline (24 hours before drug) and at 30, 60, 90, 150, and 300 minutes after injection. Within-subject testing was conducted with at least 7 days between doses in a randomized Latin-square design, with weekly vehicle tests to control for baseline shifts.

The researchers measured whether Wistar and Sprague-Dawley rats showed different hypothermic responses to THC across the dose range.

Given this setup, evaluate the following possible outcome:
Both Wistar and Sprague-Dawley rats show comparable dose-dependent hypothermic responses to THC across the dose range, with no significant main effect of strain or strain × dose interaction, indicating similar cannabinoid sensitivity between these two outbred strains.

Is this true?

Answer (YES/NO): NO